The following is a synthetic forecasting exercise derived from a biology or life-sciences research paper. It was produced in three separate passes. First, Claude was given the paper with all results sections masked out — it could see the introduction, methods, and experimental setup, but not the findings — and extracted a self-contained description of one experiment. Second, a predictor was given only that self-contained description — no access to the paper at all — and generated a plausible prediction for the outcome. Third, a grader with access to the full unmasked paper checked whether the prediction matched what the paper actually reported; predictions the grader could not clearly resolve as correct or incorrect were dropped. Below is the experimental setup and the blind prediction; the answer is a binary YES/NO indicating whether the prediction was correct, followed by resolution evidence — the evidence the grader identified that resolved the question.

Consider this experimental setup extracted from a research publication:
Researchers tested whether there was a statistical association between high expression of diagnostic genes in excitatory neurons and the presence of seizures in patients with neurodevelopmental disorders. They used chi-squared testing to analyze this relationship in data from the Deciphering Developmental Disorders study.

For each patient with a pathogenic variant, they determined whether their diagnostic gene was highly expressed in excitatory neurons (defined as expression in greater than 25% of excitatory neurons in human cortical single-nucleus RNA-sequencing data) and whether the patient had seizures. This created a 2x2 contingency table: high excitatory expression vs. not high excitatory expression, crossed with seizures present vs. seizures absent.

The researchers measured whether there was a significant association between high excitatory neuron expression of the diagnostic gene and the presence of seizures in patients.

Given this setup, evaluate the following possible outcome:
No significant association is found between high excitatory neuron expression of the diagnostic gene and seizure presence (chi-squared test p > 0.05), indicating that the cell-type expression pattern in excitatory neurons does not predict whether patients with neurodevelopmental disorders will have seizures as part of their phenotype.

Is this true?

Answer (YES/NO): NO